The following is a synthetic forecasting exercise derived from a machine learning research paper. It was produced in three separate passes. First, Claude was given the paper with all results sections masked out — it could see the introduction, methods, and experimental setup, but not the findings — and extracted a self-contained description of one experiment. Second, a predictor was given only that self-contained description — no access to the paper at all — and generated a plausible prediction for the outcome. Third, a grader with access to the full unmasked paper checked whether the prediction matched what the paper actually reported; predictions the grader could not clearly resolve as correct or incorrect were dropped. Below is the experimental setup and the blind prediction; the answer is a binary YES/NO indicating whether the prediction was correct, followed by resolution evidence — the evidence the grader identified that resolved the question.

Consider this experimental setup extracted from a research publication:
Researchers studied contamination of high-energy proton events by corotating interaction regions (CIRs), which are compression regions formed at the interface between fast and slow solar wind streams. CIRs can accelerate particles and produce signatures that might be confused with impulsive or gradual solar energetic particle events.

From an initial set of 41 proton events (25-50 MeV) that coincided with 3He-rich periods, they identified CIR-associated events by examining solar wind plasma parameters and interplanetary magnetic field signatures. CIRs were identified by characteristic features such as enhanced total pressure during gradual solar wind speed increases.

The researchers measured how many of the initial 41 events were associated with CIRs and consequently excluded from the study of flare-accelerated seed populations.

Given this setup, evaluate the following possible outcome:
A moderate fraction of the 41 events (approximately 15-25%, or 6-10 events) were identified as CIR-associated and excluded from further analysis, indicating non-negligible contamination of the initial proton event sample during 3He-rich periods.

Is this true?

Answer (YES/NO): YES